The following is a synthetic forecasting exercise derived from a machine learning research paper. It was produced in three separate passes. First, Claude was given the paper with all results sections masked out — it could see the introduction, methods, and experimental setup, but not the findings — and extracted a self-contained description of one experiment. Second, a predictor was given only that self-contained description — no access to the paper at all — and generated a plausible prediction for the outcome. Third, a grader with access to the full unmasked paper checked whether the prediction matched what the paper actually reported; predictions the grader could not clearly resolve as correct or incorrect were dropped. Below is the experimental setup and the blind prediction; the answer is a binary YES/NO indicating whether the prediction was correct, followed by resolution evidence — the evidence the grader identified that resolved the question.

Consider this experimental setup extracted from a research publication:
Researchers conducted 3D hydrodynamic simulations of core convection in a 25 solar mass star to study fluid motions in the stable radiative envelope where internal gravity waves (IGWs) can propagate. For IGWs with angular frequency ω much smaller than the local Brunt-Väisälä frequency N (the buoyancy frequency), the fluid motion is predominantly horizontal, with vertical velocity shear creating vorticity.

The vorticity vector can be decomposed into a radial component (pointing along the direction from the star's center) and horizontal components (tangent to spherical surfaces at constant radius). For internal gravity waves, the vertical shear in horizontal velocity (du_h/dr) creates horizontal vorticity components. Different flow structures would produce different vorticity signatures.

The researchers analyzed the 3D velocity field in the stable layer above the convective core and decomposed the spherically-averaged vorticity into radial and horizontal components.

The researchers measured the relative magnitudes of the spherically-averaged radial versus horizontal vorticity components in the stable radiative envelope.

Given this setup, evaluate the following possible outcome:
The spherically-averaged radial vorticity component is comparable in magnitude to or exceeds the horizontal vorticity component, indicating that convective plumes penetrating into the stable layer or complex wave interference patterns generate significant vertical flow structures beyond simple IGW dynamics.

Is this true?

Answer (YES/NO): NO